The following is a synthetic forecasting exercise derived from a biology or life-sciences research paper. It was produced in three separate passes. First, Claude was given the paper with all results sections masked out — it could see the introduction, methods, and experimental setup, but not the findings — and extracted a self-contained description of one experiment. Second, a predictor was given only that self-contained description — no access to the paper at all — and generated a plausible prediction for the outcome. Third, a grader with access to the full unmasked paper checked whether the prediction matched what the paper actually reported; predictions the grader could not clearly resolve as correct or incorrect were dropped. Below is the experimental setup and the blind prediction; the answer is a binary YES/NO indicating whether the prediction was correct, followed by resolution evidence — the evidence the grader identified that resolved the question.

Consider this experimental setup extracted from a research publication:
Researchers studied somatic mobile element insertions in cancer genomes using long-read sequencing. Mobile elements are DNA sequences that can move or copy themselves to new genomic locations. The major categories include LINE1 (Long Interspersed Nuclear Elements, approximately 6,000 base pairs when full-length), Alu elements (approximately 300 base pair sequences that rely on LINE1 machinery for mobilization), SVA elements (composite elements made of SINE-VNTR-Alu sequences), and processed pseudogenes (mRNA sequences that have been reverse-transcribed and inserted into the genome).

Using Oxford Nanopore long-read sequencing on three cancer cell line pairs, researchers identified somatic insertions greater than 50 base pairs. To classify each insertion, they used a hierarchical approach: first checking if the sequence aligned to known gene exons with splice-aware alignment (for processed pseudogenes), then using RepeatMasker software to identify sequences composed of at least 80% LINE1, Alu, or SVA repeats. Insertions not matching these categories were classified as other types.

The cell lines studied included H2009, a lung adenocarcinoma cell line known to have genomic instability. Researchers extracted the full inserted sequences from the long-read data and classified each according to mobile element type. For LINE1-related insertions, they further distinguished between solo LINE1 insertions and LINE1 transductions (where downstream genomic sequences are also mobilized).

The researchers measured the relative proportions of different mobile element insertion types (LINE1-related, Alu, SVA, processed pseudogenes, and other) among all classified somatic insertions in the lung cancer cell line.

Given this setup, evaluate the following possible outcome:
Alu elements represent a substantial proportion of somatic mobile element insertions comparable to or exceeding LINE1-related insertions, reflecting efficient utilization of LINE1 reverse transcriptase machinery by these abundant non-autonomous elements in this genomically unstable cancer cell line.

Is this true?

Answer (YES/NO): NO